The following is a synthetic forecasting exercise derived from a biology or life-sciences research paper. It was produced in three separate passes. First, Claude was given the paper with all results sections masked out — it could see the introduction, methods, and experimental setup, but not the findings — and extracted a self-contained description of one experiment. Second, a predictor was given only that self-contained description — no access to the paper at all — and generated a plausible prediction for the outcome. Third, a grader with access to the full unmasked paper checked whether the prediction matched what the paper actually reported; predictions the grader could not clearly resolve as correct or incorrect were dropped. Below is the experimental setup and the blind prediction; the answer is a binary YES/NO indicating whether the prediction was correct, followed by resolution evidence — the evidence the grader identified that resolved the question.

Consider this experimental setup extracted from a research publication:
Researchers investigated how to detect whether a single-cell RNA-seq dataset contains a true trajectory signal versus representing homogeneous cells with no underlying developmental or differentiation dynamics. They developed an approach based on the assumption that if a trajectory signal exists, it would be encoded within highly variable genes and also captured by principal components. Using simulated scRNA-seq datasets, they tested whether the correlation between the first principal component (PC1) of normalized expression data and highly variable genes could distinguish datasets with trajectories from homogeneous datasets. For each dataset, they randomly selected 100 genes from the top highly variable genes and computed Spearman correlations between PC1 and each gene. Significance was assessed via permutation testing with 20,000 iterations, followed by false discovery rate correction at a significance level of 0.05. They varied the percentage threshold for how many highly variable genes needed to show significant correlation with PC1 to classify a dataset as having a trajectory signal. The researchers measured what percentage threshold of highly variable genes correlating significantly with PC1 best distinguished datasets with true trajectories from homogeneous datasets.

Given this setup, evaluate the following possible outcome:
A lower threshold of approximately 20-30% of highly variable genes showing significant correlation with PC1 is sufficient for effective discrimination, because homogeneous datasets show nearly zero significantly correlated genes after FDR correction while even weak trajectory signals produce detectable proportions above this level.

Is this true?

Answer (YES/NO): NO